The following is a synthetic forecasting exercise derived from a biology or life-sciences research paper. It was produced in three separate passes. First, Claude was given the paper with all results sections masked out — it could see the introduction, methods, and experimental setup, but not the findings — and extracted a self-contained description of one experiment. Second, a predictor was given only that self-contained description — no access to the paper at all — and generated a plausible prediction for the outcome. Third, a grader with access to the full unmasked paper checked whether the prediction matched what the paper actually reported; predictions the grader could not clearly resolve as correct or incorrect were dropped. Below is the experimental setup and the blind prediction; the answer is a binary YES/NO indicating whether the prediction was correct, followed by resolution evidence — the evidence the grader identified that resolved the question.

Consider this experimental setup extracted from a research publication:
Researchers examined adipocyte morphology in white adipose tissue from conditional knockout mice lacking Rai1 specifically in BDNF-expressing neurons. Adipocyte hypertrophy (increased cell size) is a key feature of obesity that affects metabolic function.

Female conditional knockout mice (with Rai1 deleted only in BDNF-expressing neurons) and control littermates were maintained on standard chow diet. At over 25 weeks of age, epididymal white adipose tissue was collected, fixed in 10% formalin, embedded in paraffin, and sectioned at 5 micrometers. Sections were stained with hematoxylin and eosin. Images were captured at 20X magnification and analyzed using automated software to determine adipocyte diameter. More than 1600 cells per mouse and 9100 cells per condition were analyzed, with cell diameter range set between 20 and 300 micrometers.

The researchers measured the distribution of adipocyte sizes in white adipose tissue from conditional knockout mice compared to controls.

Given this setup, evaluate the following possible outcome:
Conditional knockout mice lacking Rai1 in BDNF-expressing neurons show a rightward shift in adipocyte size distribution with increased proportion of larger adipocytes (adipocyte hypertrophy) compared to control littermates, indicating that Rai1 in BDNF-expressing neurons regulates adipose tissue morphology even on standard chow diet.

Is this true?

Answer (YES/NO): YES